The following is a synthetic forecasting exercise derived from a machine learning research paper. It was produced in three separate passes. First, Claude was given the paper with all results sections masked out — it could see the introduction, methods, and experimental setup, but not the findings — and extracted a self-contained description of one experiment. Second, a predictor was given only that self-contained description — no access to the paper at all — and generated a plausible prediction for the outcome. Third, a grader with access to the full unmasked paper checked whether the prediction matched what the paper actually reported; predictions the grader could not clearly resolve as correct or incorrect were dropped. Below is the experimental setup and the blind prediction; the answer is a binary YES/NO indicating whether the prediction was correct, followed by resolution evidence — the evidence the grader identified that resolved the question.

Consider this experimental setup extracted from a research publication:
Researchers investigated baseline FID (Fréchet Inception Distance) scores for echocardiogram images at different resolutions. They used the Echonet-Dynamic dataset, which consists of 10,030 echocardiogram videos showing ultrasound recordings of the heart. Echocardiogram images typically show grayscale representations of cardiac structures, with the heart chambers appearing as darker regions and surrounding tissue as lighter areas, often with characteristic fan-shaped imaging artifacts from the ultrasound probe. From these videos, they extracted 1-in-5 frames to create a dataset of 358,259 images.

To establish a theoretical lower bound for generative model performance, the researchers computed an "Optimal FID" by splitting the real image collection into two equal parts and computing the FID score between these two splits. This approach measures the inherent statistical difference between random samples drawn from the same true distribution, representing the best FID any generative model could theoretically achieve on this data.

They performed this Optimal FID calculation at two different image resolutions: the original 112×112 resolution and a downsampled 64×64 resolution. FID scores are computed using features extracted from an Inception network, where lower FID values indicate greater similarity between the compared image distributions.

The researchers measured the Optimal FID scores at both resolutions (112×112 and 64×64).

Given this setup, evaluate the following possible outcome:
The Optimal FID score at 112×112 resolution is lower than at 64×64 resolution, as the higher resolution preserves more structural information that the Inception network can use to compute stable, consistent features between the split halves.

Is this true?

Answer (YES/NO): NO